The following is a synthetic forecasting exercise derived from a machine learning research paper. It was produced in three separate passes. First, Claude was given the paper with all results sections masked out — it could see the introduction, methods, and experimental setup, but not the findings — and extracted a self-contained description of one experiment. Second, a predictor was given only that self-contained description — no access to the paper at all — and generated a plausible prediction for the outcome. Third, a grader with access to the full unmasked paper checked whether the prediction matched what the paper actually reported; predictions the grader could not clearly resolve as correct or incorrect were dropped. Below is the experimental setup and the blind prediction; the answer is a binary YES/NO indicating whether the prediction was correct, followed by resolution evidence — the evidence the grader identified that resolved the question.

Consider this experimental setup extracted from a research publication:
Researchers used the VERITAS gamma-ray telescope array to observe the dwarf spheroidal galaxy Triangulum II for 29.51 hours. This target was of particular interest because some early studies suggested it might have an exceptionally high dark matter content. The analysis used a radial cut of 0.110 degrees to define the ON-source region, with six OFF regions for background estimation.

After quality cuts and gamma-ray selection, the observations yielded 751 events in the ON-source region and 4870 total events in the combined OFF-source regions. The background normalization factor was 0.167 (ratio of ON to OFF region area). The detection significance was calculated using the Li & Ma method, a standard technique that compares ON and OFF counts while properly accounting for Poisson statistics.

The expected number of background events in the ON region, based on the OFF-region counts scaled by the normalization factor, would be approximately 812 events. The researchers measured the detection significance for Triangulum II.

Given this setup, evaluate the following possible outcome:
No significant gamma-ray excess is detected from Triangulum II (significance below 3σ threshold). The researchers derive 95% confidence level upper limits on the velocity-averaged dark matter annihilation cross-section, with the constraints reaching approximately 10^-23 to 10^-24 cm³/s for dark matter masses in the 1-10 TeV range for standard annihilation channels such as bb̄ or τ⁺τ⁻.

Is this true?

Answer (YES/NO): YES